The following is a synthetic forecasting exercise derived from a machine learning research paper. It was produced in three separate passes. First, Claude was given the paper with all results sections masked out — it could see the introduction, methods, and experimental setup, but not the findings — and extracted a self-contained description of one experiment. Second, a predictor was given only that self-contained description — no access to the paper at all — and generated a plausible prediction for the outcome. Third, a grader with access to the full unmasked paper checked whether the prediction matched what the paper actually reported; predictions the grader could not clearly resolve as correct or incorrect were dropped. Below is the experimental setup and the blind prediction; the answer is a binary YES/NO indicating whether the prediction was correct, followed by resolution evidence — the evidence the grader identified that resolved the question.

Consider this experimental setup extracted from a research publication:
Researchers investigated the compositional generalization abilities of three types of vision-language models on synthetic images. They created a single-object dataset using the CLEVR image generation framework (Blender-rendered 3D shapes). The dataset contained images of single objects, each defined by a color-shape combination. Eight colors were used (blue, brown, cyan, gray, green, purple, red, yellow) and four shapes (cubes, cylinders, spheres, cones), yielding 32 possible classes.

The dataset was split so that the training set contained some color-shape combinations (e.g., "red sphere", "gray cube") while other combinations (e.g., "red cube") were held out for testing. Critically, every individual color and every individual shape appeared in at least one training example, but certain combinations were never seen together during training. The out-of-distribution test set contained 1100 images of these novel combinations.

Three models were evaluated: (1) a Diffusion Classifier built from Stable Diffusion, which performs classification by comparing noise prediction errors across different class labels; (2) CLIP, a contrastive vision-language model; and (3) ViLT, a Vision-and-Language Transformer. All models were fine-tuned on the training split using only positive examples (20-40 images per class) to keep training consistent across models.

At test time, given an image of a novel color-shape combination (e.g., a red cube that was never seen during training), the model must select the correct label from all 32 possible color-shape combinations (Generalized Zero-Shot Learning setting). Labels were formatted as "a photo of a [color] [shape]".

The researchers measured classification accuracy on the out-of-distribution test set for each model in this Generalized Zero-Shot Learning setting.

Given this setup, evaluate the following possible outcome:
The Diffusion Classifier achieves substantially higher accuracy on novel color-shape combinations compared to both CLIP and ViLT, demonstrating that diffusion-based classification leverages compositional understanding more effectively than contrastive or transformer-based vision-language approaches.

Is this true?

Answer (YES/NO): YES